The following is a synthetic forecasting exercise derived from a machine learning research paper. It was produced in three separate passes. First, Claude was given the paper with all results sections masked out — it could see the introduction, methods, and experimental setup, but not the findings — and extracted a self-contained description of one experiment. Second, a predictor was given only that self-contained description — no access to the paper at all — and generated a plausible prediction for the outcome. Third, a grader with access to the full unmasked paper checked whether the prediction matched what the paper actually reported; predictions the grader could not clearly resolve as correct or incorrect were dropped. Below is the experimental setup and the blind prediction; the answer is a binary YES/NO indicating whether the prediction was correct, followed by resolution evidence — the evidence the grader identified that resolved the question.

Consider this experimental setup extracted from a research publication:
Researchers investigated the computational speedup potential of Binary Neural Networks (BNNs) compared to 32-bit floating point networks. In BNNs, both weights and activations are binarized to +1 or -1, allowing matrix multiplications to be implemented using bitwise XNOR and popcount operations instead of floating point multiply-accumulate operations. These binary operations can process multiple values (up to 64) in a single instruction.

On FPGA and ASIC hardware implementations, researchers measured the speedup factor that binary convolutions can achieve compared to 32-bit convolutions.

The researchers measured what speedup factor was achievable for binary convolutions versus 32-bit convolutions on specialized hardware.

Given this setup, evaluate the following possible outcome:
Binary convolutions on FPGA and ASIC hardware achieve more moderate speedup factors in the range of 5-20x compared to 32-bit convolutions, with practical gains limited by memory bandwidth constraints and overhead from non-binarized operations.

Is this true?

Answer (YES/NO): NO